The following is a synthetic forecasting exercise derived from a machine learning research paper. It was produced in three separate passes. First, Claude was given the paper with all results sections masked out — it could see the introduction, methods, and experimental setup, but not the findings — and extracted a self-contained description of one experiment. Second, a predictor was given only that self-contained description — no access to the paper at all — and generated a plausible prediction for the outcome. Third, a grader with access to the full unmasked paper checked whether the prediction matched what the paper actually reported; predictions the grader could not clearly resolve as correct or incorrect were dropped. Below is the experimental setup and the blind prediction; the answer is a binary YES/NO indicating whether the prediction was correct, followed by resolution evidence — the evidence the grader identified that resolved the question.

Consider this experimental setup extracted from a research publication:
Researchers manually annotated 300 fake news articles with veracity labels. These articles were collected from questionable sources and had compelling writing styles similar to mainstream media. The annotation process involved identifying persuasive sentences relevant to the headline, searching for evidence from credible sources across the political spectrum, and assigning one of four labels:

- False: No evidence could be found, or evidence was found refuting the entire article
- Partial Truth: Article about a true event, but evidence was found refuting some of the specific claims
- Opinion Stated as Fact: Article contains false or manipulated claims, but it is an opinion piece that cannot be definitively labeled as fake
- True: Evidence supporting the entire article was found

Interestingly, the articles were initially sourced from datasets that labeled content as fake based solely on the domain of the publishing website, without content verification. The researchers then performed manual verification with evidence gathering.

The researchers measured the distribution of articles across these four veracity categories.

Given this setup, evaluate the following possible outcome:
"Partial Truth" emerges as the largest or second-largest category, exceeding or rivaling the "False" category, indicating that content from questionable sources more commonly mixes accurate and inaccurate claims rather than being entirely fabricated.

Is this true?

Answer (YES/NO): NO